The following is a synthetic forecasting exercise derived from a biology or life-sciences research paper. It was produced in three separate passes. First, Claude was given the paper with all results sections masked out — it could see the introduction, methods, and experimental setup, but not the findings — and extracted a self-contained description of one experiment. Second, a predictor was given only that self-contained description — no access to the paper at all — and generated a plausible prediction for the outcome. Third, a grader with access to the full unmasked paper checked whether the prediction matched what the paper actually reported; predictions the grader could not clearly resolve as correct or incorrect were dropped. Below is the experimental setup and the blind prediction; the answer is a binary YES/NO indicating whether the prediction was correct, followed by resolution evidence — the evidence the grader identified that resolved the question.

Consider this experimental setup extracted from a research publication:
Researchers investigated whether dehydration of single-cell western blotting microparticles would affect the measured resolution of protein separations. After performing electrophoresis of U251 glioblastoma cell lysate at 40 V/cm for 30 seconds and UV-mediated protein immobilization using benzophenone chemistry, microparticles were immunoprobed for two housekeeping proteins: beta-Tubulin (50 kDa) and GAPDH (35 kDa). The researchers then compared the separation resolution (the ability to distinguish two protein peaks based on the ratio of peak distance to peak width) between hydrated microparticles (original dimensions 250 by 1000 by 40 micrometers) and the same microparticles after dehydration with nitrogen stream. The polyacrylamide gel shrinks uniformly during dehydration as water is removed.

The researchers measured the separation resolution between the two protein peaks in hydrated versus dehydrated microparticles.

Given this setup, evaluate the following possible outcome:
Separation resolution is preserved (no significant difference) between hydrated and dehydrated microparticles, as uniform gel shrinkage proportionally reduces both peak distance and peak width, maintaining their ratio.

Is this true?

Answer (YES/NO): YES